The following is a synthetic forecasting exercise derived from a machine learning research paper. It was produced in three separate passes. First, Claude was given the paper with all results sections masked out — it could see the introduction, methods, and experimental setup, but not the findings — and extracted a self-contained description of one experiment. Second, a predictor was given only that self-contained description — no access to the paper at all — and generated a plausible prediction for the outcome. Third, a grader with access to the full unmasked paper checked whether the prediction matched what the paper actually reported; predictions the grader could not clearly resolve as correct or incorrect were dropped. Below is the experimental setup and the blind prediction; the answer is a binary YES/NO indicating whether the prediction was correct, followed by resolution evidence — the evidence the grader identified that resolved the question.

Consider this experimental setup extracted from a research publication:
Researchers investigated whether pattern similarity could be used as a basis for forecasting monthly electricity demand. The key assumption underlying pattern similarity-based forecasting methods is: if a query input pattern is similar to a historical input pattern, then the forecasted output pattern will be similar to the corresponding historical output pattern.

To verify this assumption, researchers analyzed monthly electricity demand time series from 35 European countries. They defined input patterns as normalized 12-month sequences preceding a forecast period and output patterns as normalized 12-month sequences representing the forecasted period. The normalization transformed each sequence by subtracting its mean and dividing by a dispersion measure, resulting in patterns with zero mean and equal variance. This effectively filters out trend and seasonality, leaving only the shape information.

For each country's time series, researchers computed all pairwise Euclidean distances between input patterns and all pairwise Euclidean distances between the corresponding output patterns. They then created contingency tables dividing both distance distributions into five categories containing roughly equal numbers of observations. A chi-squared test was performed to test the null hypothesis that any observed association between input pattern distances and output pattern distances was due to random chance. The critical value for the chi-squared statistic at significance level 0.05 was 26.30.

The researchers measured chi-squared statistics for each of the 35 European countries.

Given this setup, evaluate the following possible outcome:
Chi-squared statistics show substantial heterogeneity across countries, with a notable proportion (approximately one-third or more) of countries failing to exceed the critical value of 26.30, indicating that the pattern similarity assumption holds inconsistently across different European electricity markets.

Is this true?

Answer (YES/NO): NO